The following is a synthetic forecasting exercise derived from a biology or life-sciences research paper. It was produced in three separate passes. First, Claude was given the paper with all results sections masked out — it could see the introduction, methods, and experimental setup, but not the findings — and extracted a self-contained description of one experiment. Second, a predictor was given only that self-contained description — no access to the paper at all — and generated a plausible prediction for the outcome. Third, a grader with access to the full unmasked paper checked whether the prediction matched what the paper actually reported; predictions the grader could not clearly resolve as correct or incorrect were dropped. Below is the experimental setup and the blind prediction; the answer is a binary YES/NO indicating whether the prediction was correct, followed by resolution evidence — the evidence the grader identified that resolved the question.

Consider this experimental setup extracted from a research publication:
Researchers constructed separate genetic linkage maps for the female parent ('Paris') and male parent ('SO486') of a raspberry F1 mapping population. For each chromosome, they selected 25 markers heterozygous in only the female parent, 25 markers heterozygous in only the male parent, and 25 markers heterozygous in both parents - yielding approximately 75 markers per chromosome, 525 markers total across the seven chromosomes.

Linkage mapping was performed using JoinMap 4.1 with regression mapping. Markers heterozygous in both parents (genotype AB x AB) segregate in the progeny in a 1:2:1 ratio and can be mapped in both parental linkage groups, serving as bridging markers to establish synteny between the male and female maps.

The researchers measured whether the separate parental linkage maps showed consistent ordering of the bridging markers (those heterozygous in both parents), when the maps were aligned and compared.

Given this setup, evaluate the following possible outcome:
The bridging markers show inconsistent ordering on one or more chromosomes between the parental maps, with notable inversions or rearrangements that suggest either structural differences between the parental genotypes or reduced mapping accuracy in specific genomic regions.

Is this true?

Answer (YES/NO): NO